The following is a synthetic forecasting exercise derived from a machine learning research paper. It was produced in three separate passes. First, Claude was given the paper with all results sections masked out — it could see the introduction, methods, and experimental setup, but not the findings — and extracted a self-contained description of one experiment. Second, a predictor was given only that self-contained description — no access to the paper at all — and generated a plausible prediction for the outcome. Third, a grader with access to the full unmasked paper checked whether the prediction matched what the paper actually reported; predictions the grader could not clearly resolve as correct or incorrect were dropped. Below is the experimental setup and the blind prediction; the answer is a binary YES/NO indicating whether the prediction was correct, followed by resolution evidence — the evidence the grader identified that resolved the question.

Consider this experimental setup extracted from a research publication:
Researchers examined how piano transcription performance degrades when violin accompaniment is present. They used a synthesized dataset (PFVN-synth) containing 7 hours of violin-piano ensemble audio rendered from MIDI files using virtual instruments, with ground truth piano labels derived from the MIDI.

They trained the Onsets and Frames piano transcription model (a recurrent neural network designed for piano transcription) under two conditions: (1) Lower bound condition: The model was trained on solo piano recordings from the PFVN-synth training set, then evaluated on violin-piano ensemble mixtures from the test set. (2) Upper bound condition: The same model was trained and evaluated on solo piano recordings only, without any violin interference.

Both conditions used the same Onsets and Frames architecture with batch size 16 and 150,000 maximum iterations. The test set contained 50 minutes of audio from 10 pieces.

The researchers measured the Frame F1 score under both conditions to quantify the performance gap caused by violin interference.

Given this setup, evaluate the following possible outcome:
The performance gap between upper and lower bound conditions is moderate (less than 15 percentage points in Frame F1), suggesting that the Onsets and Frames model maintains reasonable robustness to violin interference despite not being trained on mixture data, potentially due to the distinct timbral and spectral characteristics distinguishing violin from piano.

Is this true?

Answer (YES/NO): NO